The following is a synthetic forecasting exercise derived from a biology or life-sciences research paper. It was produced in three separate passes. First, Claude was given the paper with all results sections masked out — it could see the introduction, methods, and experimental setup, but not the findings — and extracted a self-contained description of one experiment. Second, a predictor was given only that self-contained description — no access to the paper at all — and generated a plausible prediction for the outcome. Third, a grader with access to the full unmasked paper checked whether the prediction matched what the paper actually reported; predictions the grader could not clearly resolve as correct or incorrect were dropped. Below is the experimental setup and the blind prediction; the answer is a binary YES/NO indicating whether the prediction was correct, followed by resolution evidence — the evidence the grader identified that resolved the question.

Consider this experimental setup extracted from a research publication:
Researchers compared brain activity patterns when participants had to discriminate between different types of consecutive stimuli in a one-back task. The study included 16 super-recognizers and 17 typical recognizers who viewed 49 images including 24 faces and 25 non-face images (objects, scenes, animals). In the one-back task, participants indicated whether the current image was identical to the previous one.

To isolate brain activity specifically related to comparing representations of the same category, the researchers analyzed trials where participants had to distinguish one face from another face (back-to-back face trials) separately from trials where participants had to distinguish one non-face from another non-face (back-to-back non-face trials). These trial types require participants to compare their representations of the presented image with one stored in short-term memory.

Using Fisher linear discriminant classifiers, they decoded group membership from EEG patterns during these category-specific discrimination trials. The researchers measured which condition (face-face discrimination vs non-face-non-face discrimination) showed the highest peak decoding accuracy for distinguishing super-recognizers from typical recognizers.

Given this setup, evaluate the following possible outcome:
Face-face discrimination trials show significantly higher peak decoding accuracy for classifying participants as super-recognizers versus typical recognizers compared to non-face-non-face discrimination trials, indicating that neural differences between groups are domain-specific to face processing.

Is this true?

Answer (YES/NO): NO